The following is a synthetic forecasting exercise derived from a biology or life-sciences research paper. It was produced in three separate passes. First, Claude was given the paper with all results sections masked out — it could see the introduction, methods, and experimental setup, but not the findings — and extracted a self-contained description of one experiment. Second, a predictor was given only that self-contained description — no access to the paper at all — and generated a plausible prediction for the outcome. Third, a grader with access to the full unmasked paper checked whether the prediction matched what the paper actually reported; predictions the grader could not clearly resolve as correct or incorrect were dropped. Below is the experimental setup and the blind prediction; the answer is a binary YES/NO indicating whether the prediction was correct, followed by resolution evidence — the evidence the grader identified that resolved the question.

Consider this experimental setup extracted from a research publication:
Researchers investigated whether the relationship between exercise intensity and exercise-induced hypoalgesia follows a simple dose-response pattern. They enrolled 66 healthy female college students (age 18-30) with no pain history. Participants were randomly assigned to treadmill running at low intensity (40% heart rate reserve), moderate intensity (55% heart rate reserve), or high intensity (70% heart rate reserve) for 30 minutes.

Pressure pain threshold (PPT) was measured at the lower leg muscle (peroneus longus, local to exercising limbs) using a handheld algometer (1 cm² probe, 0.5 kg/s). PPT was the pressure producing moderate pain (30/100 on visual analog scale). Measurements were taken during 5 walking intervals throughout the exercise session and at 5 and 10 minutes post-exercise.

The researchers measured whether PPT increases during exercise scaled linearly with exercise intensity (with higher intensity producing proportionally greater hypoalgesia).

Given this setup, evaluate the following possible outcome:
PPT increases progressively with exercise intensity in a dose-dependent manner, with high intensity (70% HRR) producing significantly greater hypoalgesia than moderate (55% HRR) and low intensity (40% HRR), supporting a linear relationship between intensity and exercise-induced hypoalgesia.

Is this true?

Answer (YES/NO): NO